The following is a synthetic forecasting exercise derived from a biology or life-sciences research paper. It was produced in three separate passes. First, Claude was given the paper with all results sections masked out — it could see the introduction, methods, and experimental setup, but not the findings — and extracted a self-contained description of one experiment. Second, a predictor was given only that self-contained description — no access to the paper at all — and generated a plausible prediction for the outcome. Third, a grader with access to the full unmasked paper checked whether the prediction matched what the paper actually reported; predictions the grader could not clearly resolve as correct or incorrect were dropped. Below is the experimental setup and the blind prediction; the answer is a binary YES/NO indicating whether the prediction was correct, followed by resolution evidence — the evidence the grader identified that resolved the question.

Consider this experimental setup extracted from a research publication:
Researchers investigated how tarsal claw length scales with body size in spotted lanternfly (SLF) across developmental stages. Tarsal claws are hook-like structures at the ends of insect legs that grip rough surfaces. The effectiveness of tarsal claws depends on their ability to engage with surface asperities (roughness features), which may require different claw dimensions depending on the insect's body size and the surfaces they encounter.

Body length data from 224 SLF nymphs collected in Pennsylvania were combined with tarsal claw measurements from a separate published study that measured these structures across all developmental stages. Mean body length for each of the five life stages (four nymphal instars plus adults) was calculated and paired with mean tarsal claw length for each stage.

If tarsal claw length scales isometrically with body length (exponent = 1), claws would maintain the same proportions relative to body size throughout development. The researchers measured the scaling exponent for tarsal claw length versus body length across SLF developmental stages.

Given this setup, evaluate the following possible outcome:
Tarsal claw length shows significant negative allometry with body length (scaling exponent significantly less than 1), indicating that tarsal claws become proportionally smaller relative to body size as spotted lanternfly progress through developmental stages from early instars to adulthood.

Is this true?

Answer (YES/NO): NO